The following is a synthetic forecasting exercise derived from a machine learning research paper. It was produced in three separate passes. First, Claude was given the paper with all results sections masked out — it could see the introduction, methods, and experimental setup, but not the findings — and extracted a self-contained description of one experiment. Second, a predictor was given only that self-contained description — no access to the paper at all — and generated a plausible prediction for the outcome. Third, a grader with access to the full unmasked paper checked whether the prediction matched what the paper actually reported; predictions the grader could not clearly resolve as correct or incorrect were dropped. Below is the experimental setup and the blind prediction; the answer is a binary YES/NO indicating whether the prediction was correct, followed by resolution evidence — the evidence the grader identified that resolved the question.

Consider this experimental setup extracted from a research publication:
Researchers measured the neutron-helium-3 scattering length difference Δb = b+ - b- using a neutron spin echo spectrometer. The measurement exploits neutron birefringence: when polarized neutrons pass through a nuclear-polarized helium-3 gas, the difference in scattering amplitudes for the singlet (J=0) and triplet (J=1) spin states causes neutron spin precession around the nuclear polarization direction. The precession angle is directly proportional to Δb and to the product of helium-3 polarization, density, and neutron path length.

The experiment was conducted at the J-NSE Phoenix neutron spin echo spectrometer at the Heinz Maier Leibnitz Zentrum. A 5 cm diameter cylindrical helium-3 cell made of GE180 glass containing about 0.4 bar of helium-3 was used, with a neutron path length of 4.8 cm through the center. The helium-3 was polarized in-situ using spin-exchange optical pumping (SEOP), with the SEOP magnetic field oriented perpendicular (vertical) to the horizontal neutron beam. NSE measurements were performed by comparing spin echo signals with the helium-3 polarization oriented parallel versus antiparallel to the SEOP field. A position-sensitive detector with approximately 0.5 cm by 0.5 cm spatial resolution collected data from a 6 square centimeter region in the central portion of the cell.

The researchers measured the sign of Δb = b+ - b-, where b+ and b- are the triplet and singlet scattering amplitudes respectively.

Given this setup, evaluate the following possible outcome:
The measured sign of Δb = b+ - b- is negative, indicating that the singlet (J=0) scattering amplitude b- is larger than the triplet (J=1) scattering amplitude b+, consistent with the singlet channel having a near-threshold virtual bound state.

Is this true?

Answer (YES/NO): YES